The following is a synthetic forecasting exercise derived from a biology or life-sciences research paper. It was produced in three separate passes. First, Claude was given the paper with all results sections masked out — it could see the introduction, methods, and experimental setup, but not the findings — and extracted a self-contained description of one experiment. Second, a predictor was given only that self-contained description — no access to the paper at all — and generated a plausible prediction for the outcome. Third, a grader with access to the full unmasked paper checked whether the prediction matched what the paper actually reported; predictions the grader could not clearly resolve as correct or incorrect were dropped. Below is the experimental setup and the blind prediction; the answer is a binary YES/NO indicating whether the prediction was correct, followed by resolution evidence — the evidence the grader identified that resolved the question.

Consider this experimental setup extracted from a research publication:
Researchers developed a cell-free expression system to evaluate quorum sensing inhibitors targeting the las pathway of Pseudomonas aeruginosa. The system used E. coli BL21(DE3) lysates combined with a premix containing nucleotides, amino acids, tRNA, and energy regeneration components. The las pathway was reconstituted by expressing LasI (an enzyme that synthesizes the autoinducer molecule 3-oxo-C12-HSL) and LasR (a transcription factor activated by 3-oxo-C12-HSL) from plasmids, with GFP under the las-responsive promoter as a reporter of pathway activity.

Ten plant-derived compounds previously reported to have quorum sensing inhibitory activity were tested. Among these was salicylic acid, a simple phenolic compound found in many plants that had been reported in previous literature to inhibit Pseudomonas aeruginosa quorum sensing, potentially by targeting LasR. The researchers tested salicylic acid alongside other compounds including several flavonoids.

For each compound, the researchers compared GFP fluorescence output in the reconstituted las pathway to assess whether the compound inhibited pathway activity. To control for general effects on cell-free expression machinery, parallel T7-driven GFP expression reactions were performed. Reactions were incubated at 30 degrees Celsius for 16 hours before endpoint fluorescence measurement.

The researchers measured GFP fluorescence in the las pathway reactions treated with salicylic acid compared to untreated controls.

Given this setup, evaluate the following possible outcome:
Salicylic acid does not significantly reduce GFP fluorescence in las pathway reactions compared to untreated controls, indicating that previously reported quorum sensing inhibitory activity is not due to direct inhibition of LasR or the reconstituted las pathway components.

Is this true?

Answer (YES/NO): NO